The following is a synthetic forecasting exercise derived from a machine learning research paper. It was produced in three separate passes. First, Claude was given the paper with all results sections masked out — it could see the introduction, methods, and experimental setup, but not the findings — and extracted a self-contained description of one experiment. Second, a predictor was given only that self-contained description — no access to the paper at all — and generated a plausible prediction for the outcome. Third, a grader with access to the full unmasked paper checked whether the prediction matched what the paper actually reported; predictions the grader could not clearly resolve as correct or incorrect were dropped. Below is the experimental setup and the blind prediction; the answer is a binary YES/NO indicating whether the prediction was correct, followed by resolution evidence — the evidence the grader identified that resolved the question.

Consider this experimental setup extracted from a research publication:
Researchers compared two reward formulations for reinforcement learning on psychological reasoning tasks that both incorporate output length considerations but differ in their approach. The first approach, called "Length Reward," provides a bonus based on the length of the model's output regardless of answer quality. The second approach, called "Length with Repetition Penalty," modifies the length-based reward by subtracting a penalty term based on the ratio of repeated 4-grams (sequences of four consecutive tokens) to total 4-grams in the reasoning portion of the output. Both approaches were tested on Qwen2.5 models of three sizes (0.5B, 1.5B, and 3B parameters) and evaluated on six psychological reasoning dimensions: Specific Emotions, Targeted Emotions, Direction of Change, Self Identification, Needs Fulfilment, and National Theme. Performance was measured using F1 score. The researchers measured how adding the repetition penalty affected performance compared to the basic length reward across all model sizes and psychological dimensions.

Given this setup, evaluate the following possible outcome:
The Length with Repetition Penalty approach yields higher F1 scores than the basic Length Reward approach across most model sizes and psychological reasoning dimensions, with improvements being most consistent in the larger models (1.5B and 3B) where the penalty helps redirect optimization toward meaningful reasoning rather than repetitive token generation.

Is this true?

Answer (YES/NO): YES